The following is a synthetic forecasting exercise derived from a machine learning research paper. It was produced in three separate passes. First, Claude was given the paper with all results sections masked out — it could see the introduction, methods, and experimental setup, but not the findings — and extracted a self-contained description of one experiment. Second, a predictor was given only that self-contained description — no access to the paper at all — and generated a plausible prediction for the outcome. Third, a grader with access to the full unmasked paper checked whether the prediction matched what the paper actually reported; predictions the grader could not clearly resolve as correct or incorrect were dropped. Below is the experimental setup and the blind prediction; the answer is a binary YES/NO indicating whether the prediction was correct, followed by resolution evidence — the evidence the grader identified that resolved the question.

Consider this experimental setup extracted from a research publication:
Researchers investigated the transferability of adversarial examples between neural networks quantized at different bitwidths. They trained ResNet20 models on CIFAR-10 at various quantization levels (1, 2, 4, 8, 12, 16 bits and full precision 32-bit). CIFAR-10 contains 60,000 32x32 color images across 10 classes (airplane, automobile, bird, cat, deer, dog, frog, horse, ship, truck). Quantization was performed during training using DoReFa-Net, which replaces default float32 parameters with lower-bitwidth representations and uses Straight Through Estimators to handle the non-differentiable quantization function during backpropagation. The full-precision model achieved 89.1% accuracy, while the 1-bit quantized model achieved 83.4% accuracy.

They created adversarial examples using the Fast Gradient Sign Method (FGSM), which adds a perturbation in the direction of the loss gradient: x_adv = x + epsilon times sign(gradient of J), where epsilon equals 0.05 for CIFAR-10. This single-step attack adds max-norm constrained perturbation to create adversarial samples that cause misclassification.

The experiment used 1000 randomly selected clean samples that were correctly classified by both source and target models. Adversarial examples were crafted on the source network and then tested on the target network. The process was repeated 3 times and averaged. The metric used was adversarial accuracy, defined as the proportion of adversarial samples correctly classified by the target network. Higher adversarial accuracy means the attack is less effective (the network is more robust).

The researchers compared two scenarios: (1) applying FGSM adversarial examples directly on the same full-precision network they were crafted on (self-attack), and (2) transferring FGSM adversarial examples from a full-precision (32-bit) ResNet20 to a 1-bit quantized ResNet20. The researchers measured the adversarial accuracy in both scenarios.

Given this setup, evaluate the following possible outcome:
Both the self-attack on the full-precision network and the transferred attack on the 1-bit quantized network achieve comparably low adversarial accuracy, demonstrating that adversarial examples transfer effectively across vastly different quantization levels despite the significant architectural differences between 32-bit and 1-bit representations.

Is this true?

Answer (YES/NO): NO